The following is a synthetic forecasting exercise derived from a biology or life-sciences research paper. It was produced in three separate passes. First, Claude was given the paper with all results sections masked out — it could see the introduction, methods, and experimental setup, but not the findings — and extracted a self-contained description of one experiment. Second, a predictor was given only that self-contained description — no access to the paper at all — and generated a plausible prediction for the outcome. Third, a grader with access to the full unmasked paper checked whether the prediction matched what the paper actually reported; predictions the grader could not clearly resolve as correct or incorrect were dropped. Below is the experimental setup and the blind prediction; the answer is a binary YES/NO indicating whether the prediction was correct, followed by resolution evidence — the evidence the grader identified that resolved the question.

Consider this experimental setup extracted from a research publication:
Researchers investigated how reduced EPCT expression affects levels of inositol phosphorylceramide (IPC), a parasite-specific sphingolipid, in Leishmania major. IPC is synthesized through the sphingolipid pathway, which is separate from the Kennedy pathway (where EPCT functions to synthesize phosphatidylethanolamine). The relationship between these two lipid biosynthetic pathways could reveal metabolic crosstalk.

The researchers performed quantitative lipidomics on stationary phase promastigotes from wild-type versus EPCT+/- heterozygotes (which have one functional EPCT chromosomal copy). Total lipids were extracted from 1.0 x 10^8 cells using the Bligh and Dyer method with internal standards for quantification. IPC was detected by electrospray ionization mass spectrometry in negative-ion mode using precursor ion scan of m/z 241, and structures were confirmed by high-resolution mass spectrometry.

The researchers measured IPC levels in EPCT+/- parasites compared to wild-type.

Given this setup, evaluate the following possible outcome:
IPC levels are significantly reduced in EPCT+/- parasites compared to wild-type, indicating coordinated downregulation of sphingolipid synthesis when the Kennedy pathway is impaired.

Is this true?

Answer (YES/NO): NO